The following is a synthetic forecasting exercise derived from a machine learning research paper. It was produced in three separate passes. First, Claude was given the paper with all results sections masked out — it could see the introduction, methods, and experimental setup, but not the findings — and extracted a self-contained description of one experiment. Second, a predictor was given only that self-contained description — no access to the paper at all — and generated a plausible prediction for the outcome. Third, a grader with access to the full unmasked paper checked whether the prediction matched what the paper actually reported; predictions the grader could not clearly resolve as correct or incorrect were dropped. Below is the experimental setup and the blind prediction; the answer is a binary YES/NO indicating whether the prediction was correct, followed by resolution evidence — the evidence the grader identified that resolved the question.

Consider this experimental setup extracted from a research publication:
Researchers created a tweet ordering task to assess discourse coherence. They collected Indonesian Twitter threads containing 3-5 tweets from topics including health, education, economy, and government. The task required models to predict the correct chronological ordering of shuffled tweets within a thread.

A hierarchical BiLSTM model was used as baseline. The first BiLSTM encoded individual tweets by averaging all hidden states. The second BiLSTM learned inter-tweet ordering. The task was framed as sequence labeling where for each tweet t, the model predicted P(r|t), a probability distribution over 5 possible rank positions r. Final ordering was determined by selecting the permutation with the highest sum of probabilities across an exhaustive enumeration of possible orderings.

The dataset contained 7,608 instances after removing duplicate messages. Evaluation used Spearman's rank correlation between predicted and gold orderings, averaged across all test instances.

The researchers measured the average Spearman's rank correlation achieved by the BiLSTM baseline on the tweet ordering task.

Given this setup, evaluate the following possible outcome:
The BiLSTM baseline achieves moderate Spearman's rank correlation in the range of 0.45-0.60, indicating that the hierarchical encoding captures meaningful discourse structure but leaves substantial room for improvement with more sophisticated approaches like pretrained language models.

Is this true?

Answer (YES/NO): YES